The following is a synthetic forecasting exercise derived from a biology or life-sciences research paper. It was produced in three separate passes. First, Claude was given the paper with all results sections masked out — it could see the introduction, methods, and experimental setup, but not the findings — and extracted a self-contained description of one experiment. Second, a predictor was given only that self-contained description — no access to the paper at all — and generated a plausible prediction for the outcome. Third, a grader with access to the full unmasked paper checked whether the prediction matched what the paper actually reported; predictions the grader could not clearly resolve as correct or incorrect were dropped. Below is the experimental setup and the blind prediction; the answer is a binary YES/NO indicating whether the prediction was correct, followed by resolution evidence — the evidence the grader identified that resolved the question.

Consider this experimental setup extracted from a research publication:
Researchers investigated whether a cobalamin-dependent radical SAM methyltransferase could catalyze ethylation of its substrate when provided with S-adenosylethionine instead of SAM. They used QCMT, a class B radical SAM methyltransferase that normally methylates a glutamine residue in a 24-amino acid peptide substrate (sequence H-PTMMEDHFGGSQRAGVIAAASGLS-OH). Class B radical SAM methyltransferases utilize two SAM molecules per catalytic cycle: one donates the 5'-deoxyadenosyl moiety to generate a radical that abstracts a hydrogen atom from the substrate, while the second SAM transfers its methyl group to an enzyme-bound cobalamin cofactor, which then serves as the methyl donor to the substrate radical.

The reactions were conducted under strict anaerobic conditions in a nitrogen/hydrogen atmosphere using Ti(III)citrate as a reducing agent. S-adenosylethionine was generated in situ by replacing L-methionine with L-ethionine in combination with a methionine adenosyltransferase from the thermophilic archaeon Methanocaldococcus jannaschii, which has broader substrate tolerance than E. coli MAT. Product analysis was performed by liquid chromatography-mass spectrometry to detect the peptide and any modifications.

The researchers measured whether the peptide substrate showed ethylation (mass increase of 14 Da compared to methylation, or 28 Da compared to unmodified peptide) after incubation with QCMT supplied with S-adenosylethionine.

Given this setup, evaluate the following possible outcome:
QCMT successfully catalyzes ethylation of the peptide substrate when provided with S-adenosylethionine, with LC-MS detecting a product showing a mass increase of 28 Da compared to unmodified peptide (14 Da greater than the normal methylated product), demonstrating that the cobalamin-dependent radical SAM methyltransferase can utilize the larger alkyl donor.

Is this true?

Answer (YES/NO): YES